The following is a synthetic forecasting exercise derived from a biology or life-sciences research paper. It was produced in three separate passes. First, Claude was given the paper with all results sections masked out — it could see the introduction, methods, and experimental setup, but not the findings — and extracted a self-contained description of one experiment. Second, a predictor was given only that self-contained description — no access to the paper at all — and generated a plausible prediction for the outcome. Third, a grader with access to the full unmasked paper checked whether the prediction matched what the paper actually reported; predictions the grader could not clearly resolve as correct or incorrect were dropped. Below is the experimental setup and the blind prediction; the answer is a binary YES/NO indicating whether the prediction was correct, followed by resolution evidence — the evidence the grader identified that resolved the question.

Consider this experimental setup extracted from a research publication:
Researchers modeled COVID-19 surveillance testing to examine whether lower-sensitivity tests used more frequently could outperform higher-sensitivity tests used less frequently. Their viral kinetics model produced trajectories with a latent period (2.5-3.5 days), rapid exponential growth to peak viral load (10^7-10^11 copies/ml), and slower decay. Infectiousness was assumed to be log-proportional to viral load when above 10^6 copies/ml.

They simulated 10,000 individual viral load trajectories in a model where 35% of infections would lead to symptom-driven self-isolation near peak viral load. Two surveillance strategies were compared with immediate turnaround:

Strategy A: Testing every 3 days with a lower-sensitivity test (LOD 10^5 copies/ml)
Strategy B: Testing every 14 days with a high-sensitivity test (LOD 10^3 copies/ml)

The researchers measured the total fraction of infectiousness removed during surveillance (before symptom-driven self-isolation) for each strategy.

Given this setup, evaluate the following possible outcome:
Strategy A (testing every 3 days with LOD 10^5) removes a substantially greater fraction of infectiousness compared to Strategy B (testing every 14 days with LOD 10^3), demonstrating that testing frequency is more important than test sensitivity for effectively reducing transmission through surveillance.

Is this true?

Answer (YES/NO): YES